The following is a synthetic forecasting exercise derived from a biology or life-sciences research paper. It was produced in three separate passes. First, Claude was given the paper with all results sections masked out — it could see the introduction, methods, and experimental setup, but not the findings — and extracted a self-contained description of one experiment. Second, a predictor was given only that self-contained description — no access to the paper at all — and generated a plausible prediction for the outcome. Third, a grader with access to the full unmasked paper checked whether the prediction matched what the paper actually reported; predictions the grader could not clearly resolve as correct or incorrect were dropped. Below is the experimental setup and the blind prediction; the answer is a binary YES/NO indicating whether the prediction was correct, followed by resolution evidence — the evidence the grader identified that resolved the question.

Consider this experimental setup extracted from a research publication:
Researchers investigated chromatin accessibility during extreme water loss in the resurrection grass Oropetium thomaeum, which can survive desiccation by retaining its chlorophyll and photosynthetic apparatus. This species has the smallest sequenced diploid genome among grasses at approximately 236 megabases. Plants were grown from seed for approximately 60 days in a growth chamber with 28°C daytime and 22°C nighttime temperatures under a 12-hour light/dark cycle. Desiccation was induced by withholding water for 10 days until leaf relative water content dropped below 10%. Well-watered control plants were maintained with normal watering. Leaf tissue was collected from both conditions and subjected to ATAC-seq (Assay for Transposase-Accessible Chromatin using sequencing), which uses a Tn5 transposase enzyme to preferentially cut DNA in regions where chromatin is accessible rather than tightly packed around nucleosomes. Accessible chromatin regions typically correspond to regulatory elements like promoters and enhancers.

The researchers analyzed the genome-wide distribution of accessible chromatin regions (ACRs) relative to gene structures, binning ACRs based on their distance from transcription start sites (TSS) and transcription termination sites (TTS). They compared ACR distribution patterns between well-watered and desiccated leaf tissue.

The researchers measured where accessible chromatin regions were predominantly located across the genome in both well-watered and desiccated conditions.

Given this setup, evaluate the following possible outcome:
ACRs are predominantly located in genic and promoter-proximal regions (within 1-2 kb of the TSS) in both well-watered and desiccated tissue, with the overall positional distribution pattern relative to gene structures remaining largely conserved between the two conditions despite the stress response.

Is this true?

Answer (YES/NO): YES